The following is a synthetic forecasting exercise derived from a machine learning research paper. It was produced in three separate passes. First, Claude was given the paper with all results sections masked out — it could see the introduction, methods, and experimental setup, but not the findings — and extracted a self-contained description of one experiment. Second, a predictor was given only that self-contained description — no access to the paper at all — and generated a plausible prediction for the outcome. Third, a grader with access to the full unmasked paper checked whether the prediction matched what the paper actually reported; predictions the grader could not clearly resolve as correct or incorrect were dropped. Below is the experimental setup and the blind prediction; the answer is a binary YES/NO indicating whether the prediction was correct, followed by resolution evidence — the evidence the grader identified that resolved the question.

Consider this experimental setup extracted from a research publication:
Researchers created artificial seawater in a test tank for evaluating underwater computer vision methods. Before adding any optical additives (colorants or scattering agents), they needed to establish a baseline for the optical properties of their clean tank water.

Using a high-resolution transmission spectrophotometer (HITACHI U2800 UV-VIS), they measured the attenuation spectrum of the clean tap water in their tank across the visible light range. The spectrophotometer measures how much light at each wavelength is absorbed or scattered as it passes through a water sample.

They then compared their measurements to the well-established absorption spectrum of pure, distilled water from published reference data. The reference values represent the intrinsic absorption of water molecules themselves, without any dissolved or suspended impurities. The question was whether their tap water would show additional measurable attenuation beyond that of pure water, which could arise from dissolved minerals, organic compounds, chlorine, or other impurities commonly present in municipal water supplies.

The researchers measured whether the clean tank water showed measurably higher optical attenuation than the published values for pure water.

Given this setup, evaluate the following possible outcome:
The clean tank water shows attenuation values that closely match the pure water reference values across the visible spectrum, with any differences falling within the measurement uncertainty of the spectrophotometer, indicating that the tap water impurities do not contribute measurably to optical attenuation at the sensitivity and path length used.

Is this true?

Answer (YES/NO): YES